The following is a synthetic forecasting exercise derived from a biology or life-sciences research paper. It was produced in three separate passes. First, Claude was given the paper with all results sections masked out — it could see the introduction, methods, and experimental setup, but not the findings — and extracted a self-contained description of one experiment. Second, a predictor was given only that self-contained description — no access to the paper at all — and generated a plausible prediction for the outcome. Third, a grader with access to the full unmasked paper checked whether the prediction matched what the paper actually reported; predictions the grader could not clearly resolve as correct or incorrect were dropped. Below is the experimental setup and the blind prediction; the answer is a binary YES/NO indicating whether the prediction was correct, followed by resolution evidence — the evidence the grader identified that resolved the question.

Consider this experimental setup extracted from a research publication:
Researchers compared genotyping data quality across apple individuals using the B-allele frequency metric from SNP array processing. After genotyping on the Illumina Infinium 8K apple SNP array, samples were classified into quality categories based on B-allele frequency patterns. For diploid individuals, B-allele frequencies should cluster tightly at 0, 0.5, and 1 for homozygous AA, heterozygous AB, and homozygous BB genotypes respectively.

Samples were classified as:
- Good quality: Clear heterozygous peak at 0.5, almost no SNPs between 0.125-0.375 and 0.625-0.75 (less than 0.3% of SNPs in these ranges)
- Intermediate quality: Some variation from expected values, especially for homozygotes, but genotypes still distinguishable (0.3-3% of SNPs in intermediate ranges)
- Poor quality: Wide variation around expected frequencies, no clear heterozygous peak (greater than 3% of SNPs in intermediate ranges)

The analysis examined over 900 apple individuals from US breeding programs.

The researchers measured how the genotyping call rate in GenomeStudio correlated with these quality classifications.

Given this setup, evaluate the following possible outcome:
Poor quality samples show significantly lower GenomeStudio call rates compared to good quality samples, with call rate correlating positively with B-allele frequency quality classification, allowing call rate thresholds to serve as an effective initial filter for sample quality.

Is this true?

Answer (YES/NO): NO